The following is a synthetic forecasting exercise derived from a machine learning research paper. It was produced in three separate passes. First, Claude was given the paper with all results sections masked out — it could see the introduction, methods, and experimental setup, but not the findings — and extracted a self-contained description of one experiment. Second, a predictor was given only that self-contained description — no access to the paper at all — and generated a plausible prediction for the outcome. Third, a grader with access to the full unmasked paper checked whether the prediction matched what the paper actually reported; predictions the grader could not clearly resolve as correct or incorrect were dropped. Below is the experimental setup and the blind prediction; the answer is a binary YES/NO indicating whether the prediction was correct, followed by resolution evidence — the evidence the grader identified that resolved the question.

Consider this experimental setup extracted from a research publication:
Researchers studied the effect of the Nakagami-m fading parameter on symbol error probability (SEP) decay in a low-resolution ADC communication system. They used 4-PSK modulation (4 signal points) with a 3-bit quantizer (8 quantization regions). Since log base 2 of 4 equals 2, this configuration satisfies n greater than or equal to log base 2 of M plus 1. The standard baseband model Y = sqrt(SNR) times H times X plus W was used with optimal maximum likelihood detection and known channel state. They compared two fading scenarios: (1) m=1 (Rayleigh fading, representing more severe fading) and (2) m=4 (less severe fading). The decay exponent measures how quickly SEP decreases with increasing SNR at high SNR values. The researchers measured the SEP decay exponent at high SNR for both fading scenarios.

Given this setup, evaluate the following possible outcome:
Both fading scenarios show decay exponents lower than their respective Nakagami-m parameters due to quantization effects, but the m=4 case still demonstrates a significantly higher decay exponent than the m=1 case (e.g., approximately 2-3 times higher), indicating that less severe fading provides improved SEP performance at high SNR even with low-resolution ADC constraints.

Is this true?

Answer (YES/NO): NO